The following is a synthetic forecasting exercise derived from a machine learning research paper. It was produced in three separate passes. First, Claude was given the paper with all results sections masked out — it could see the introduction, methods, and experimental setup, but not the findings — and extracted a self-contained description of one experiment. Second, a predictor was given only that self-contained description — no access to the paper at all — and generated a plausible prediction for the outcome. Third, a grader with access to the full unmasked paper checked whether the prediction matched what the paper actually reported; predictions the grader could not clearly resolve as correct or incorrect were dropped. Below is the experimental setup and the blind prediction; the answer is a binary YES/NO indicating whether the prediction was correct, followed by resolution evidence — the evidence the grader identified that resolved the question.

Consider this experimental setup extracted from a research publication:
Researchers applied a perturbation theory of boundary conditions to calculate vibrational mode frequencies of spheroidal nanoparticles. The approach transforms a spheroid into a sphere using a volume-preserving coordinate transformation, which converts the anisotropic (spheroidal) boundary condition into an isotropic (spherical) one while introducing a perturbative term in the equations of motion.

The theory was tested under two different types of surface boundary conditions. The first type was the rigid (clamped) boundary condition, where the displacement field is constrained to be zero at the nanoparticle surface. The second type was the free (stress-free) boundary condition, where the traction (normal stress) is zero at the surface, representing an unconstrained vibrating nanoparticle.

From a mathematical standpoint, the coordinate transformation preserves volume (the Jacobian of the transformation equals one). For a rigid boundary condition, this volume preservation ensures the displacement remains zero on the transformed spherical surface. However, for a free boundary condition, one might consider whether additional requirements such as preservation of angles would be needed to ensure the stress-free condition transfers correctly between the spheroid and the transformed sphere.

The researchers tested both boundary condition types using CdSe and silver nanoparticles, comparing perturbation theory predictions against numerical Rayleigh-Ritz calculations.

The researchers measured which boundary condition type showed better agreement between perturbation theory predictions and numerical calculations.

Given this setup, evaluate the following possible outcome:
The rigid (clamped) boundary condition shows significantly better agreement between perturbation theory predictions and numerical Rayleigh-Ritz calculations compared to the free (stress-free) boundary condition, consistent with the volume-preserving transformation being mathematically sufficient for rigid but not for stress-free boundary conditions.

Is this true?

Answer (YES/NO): YES